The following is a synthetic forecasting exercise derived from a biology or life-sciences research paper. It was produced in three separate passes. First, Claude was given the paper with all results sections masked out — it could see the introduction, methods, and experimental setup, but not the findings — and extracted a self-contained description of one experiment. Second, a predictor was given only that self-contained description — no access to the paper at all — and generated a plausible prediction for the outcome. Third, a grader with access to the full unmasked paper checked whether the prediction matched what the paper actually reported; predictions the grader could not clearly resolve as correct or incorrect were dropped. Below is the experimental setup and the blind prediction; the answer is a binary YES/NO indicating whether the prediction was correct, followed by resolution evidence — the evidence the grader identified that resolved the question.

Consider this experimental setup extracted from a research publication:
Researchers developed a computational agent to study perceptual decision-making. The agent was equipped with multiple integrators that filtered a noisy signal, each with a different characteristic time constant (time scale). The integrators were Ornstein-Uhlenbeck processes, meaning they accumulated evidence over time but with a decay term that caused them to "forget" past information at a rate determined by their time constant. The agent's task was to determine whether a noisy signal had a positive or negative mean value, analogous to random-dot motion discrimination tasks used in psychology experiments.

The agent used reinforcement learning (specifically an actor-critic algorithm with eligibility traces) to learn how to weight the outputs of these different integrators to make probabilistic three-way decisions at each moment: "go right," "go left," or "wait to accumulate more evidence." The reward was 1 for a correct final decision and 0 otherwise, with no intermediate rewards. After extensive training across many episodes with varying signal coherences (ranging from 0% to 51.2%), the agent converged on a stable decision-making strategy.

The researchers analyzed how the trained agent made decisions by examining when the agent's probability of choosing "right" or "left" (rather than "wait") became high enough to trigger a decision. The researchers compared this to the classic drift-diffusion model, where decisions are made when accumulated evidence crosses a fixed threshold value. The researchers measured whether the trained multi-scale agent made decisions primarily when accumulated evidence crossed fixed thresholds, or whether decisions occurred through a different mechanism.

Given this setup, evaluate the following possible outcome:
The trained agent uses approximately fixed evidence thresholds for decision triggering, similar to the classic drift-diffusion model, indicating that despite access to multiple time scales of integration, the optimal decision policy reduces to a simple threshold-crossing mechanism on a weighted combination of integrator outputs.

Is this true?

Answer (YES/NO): NO